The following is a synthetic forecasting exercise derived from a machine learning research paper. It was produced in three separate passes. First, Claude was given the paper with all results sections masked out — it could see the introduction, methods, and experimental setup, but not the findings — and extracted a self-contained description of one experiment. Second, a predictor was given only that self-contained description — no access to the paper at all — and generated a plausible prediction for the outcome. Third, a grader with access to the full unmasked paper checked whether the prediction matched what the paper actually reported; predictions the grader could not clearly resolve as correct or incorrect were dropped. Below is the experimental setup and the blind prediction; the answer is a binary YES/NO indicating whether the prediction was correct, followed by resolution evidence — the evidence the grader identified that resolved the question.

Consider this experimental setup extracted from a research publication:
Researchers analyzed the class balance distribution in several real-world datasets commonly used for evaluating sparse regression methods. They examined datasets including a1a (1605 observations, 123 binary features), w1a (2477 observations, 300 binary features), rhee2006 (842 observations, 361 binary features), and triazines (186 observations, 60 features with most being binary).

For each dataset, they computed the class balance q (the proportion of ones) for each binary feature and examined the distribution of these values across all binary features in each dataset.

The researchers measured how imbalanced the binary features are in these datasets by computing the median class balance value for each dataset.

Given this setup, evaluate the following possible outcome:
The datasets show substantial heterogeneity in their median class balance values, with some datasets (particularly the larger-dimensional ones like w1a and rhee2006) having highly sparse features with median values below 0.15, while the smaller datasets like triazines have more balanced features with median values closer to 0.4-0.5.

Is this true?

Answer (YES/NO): NO